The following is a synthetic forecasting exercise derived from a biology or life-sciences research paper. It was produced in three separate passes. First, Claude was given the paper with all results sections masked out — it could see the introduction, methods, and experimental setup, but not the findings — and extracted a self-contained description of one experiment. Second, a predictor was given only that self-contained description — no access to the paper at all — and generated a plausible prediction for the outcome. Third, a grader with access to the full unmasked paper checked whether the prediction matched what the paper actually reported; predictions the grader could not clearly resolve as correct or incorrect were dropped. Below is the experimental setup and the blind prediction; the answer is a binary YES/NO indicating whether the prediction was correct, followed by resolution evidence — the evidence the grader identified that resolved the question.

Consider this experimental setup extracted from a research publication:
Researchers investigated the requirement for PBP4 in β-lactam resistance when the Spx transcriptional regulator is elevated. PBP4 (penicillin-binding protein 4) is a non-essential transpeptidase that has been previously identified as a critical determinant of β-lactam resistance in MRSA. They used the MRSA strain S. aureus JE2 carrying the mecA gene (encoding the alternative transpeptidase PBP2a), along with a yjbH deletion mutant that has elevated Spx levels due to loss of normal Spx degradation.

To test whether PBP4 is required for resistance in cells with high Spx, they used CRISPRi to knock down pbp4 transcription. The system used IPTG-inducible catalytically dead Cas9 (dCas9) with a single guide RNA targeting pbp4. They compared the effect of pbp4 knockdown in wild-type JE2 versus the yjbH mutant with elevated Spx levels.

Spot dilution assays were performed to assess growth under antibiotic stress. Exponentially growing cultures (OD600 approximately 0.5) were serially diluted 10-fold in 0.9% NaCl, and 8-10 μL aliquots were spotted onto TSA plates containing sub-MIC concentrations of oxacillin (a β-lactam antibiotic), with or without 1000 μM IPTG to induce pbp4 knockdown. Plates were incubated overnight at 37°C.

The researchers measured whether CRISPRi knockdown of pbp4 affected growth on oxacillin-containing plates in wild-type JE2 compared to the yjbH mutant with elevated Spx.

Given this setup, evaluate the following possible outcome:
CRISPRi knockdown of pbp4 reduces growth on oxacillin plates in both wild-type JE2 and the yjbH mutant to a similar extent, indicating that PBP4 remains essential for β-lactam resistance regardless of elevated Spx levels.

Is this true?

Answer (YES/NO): NO